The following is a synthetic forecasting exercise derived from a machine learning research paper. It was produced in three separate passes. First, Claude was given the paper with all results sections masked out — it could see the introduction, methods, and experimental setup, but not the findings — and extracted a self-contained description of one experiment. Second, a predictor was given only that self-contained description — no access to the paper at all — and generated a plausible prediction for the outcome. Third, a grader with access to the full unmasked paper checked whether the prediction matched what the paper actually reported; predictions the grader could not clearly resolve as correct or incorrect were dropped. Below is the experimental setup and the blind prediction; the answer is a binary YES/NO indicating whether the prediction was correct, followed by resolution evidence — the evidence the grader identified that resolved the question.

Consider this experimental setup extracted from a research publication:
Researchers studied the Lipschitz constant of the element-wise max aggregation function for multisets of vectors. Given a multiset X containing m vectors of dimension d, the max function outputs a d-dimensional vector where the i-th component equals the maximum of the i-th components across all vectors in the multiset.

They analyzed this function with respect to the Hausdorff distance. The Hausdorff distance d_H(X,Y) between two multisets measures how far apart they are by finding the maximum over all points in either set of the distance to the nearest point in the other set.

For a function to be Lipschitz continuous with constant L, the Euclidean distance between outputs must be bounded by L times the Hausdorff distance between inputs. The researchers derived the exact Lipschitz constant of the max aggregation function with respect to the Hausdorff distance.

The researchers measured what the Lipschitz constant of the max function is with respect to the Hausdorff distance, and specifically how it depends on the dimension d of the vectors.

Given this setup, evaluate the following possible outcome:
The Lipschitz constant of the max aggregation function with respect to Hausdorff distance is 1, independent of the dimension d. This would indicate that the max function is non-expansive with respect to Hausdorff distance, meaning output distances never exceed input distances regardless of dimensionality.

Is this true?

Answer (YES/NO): NO